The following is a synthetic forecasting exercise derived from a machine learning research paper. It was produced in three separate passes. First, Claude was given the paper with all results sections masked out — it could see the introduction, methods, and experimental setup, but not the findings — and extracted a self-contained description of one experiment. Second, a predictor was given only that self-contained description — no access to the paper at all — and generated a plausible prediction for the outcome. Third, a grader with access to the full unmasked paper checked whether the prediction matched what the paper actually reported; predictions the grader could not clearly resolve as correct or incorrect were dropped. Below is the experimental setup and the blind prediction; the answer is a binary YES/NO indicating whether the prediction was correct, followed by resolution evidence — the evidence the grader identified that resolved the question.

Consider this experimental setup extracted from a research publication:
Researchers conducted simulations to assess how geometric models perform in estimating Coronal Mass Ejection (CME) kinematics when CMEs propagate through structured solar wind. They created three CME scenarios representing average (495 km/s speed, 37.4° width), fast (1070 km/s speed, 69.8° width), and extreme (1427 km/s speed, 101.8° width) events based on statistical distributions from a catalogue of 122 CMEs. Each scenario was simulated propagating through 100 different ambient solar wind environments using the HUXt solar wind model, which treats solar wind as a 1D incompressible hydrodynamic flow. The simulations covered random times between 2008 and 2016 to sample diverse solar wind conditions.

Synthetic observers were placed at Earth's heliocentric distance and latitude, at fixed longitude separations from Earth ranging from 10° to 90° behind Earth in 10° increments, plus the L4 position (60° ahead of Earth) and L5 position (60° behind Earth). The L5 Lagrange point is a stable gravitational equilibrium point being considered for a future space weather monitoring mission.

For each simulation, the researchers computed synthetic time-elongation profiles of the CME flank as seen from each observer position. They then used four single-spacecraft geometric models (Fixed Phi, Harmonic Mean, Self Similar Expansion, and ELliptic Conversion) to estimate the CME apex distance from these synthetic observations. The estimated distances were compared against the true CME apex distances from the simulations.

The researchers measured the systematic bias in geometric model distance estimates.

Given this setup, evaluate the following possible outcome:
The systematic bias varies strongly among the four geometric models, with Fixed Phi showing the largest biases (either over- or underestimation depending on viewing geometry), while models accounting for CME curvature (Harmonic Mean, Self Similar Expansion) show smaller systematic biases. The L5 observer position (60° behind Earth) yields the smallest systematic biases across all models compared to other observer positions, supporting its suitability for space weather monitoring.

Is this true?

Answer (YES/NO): NO